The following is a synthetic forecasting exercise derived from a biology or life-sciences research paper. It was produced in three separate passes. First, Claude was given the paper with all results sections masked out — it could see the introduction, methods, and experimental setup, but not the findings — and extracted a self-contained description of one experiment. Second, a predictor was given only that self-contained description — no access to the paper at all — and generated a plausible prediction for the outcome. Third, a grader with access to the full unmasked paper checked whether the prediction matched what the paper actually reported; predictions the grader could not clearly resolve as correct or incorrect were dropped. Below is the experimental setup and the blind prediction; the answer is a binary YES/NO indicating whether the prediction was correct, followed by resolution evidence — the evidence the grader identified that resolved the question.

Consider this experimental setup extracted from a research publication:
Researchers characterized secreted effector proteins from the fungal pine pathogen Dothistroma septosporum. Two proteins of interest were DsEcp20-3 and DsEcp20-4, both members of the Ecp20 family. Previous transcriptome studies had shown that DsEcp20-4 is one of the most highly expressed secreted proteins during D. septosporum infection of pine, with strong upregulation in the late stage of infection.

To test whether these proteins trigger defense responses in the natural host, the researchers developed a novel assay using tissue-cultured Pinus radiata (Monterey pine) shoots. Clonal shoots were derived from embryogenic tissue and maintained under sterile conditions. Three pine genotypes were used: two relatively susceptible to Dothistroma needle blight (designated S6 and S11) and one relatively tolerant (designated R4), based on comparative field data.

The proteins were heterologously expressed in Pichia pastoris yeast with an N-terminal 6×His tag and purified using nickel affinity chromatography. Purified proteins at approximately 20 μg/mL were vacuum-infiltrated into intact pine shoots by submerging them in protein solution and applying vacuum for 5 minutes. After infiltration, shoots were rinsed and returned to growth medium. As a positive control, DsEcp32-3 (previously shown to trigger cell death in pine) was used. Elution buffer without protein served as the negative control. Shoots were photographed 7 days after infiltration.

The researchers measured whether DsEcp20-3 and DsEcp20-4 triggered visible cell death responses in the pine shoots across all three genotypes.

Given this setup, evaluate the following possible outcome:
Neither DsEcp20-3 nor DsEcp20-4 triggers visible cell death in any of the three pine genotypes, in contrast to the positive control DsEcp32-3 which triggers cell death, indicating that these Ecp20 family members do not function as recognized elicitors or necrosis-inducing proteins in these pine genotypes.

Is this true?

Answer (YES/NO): NO